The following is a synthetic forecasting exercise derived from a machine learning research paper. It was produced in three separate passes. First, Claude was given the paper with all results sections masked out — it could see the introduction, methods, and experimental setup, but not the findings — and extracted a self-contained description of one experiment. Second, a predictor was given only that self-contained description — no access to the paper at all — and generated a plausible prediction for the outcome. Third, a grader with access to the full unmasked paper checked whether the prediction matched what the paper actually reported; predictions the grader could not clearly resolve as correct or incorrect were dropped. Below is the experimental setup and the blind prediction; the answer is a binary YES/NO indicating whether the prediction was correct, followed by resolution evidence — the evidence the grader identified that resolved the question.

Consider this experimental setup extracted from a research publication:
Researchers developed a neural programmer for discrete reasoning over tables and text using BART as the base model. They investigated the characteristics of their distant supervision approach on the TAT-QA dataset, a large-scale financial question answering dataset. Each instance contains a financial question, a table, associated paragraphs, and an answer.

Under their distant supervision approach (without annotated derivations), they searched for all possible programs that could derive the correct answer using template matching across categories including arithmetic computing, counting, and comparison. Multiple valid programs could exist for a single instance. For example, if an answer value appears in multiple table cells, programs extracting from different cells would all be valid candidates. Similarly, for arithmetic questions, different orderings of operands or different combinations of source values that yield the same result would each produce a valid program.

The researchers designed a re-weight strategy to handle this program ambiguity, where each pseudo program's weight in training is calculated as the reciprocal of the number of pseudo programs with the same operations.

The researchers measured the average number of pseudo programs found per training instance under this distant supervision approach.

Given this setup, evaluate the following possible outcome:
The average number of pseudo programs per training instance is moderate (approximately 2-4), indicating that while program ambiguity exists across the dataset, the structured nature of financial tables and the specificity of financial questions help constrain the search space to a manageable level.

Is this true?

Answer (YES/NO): NO